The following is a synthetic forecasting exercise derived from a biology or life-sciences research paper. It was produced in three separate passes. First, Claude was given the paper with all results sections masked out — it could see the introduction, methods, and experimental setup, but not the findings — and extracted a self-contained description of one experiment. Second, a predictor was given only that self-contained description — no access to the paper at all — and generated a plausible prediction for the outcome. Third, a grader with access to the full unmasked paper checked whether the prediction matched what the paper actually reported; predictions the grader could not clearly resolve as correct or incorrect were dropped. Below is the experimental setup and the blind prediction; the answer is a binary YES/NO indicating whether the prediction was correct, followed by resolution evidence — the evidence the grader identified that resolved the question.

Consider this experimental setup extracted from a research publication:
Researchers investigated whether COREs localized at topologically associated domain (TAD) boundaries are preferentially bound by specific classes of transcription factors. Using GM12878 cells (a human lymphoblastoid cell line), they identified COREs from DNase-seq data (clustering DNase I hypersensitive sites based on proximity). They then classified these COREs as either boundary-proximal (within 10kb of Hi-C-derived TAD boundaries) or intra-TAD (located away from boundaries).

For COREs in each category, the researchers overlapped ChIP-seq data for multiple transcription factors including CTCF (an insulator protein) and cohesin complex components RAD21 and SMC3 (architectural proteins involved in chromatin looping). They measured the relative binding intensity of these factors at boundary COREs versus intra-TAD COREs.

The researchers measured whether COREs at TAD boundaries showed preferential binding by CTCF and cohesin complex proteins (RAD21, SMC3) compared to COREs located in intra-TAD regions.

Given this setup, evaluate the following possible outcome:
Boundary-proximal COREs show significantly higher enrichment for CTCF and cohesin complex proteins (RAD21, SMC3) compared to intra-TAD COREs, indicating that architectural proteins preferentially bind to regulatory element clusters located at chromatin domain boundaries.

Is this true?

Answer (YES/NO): YES